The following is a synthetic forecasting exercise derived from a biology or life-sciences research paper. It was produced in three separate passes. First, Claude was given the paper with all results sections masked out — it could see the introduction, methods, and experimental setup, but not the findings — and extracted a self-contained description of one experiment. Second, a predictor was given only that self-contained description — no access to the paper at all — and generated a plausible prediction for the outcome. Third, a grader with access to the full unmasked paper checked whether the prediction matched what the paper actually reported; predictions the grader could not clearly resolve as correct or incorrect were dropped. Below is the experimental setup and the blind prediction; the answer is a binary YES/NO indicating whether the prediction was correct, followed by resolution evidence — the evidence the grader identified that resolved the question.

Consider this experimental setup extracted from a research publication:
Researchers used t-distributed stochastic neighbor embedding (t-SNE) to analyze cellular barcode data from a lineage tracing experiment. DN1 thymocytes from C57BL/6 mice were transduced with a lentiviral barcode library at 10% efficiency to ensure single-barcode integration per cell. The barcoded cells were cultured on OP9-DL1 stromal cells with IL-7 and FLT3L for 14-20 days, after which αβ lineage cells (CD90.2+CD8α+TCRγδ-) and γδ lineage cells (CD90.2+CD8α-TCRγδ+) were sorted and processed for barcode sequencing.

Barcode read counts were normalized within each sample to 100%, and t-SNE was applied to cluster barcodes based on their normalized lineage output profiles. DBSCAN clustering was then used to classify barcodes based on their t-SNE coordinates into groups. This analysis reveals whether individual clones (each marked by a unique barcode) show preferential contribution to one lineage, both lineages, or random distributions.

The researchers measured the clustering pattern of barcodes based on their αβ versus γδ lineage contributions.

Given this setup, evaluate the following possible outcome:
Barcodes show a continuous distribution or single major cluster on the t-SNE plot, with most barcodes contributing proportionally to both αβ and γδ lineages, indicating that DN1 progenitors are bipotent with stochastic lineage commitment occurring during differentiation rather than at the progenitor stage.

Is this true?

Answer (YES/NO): NO